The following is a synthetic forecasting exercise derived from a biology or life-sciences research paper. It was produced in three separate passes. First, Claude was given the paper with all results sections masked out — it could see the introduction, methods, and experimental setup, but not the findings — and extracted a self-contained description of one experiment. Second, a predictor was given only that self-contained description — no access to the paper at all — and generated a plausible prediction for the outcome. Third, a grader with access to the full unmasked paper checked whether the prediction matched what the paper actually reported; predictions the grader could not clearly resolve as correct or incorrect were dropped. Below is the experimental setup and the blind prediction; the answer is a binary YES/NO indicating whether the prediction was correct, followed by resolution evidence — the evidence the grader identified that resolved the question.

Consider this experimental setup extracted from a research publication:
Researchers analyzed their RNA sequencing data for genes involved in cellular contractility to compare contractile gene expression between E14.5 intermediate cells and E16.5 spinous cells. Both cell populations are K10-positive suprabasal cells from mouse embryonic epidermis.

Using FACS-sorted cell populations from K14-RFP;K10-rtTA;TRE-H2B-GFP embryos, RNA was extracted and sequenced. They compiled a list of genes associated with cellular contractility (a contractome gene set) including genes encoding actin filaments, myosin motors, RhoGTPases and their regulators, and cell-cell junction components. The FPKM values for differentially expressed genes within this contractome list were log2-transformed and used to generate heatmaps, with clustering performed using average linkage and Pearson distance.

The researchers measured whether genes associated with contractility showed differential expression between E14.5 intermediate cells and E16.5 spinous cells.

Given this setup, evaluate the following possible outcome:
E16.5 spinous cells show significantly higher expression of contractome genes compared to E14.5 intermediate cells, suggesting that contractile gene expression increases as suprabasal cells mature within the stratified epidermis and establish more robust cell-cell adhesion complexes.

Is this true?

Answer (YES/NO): NO